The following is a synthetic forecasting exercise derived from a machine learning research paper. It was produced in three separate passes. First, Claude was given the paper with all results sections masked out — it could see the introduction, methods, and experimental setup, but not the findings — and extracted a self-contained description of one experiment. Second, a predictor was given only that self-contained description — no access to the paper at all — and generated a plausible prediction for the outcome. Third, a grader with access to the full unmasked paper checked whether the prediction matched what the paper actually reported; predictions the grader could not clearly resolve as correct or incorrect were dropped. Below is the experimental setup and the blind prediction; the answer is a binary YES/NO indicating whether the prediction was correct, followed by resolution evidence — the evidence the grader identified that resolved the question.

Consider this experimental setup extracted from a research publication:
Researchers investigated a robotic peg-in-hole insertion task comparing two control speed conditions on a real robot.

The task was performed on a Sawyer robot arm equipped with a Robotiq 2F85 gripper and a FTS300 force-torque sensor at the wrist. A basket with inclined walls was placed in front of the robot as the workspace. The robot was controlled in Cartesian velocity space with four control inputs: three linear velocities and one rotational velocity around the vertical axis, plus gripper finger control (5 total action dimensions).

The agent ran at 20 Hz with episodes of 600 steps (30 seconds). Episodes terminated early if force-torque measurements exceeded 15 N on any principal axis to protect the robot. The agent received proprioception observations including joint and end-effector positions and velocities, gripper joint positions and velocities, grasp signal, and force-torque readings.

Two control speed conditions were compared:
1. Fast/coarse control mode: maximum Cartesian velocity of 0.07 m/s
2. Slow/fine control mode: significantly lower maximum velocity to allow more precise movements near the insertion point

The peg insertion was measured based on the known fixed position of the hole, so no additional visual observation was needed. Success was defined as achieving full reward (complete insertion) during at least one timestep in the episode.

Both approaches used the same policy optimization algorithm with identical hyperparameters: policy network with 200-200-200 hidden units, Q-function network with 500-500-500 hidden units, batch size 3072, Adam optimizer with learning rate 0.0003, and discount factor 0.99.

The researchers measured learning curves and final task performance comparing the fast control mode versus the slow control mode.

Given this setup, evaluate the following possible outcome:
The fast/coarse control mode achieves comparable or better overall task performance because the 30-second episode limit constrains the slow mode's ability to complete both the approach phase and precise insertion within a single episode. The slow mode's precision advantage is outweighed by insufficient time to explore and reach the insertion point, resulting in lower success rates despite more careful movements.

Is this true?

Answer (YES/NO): NO